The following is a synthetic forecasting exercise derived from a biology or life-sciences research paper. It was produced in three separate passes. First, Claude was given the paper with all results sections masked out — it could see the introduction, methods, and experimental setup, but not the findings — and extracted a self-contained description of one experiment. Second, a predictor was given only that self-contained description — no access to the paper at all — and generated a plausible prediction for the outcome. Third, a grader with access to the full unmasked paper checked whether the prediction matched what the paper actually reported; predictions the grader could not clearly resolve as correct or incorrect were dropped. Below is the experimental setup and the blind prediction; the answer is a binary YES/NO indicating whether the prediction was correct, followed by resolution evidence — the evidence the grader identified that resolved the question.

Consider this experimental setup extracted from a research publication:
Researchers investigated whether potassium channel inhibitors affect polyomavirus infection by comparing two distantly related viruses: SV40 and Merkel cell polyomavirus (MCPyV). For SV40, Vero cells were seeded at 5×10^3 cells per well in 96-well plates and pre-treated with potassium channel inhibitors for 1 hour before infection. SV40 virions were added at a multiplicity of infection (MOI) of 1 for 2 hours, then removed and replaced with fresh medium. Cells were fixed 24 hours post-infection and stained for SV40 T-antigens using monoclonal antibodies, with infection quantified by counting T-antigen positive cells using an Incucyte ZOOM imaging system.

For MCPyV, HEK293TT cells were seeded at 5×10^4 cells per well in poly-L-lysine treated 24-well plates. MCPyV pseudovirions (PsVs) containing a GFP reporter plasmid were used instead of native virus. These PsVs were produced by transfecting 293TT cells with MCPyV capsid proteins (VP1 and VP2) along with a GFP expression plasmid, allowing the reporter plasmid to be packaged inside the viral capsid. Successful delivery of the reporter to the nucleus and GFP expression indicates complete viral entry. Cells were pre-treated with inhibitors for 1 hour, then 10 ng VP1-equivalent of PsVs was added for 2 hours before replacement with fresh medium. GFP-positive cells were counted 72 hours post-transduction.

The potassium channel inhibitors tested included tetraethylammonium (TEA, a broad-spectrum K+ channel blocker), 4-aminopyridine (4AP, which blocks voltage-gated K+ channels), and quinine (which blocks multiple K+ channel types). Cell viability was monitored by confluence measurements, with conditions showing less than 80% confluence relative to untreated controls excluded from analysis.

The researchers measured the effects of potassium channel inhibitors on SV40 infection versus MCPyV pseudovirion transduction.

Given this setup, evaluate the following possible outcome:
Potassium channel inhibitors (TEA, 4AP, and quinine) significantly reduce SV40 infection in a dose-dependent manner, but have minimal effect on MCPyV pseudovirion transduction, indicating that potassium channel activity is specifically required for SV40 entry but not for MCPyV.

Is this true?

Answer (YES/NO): NO